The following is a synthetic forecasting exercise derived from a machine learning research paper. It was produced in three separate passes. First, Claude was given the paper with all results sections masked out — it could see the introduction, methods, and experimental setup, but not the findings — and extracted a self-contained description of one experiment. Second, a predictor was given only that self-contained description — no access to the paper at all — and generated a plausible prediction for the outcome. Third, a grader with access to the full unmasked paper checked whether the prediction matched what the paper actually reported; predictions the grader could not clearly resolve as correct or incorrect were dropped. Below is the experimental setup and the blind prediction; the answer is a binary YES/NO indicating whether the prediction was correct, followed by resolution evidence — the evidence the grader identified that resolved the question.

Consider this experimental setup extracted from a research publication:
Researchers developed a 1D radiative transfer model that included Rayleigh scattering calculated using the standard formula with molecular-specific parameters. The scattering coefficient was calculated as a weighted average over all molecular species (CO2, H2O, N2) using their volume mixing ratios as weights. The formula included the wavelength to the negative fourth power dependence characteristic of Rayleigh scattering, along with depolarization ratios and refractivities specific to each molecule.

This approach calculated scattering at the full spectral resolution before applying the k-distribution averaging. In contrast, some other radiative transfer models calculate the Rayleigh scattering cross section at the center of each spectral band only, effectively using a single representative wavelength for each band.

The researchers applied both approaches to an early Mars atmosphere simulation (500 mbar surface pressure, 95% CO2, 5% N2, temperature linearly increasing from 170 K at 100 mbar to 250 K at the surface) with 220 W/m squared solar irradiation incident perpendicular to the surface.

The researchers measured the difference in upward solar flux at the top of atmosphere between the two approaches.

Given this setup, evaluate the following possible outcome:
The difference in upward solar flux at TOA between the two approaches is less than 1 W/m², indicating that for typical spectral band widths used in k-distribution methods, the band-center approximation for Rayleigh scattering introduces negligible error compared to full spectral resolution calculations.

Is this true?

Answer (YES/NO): NO